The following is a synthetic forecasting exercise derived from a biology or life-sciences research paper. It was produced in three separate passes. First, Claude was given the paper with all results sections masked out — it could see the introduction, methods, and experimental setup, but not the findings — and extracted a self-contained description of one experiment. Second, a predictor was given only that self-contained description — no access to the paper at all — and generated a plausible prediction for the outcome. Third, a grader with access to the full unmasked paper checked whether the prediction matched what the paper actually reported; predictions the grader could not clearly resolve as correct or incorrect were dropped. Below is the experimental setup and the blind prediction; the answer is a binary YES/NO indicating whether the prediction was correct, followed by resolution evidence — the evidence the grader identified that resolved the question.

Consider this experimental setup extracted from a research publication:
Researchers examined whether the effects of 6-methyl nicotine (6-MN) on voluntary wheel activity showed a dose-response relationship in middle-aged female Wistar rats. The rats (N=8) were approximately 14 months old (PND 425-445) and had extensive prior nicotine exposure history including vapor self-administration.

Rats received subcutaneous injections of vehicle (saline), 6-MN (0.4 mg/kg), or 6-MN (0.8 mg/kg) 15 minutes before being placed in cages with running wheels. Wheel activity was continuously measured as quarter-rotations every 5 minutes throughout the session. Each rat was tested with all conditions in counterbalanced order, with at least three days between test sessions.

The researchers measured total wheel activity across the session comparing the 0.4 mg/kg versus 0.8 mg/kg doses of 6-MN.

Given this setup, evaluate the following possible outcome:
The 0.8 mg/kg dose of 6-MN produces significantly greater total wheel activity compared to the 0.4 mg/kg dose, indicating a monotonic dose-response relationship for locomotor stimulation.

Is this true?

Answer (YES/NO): NO